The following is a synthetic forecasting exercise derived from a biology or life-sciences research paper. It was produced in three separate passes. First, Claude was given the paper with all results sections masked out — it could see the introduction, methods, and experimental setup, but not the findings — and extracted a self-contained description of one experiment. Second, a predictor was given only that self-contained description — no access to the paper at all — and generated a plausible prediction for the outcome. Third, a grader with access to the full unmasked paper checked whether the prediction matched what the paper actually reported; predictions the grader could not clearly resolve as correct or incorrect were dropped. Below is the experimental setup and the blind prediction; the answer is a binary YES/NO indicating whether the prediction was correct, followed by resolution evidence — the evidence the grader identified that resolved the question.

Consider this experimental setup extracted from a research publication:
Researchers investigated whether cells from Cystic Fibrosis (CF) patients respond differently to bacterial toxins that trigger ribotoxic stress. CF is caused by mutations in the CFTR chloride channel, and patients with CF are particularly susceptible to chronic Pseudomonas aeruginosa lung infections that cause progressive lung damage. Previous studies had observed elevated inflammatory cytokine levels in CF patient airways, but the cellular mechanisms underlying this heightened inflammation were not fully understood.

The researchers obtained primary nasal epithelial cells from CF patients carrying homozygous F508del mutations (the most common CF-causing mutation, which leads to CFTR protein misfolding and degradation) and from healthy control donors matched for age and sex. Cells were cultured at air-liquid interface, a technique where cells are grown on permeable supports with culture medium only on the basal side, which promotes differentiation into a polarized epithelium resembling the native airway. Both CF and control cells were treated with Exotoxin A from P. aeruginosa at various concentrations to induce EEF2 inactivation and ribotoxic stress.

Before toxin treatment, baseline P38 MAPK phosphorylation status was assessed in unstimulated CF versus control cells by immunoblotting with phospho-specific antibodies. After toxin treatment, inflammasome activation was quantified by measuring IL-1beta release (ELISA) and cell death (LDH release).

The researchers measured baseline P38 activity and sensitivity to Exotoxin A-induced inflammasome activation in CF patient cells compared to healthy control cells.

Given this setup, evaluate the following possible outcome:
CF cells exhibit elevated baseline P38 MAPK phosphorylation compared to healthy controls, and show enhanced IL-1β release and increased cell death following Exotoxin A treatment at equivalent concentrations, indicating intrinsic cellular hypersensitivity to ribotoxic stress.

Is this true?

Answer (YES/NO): NO